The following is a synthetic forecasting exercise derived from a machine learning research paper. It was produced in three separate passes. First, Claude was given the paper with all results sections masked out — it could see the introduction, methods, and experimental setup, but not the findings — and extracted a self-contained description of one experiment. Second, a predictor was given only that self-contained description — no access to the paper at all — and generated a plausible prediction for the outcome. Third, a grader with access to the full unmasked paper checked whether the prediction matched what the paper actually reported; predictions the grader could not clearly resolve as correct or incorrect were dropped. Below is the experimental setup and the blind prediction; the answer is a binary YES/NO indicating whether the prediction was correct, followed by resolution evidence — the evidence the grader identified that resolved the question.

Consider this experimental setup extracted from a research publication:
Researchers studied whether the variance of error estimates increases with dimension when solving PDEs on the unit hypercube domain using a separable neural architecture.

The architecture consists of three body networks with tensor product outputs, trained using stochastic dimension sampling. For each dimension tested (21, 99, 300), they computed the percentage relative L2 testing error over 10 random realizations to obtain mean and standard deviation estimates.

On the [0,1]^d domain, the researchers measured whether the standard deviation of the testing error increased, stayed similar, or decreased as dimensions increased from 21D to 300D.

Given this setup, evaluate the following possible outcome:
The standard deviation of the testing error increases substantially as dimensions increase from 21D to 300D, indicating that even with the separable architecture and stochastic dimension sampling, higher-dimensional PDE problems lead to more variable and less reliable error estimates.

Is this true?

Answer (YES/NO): NO